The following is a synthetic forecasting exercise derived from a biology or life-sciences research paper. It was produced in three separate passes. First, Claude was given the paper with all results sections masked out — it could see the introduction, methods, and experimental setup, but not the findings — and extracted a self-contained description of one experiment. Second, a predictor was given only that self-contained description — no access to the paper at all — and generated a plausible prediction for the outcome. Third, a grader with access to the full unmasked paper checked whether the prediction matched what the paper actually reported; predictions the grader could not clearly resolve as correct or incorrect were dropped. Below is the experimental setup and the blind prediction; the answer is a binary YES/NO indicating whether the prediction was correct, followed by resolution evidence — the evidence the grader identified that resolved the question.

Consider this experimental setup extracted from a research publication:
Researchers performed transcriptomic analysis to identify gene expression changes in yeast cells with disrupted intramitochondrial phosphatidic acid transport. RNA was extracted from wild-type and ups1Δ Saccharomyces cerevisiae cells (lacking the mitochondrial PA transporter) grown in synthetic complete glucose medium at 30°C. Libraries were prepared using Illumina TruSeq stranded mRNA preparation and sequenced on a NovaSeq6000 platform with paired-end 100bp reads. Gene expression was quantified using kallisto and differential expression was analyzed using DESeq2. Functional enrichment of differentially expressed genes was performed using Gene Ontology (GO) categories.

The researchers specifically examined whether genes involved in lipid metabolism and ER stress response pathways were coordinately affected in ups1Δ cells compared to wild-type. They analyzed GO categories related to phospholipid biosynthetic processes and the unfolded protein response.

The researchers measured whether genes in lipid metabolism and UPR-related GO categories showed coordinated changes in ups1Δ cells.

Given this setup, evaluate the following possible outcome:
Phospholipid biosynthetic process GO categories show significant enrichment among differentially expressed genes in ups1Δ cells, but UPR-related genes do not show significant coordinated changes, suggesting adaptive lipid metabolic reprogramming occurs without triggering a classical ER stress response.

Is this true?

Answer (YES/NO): NO